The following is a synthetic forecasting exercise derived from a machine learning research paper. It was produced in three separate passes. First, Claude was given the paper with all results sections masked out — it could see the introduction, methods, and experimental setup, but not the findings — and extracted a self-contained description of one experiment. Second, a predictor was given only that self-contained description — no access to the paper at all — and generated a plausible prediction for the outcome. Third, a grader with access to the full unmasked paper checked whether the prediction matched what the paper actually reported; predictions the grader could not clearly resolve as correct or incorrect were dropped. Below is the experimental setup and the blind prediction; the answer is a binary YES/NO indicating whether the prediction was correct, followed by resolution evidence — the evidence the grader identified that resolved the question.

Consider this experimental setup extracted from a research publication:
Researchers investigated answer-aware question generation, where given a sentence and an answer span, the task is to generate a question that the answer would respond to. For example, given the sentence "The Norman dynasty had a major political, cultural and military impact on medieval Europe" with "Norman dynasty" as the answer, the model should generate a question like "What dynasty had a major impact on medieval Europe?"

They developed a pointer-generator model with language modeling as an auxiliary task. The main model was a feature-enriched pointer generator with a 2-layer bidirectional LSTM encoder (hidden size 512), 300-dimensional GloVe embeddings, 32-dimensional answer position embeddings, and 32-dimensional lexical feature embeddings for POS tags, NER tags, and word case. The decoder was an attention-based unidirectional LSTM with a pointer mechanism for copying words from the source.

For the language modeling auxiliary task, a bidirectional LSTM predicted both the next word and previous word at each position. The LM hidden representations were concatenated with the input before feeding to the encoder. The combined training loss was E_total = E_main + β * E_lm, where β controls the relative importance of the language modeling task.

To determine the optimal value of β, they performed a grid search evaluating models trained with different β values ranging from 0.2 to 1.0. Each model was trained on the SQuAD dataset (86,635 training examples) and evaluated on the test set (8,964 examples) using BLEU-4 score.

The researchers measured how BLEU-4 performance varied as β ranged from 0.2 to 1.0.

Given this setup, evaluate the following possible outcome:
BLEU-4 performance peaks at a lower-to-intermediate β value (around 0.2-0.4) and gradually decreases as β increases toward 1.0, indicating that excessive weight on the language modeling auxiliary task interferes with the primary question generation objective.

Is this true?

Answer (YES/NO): NO